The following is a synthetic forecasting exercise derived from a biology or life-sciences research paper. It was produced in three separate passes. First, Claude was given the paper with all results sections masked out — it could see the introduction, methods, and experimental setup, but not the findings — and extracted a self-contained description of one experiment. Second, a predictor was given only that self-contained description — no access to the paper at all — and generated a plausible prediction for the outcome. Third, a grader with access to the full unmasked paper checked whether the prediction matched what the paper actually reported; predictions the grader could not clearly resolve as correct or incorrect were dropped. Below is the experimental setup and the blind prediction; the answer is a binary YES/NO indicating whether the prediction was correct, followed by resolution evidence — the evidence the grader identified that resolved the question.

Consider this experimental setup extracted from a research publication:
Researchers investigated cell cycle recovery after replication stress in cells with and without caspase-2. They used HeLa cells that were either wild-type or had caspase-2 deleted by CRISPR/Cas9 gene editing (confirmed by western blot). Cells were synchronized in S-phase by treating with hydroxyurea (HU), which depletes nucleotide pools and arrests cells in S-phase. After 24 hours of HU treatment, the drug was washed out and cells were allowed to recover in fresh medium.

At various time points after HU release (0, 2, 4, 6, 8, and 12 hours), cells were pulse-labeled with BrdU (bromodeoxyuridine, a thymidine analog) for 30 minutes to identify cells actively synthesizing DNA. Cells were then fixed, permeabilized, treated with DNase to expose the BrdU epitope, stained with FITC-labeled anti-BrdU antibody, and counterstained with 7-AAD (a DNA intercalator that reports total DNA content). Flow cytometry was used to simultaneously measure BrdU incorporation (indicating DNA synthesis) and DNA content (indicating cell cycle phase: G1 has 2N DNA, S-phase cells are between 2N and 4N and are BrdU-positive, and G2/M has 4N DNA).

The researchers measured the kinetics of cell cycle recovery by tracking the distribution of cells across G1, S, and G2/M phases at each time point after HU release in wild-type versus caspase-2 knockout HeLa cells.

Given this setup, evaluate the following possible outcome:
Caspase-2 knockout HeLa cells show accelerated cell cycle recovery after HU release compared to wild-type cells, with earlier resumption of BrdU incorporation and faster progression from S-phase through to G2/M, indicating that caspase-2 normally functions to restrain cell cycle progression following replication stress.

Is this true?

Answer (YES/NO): NO